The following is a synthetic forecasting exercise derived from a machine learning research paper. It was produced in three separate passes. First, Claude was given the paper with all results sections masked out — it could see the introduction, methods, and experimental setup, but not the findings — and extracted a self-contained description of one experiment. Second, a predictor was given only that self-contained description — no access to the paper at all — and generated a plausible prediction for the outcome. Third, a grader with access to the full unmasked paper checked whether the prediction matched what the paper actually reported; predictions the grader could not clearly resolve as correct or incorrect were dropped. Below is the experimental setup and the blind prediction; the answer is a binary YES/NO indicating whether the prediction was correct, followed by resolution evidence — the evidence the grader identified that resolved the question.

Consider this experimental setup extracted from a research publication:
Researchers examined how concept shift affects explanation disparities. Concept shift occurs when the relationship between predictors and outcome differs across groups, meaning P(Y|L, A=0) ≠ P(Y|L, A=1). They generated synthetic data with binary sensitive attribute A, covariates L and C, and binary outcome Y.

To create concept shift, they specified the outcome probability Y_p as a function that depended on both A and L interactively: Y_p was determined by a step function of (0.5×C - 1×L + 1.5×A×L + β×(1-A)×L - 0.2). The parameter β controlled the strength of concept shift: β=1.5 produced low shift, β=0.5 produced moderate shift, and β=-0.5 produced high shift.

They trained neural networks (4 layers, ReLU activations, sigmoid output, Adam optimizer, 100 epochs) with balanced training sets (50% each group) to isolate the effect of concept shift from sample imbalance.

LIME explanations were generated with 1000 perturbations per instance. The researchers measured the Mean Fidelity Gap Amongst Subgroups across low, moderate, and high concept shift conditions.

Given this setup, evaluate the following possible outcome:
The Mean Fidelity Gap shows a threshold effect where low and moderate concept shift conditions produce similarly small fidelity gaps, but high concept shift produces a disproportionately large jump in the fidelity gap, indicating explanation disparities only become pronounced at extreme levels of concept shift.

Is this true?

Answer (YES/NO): NO